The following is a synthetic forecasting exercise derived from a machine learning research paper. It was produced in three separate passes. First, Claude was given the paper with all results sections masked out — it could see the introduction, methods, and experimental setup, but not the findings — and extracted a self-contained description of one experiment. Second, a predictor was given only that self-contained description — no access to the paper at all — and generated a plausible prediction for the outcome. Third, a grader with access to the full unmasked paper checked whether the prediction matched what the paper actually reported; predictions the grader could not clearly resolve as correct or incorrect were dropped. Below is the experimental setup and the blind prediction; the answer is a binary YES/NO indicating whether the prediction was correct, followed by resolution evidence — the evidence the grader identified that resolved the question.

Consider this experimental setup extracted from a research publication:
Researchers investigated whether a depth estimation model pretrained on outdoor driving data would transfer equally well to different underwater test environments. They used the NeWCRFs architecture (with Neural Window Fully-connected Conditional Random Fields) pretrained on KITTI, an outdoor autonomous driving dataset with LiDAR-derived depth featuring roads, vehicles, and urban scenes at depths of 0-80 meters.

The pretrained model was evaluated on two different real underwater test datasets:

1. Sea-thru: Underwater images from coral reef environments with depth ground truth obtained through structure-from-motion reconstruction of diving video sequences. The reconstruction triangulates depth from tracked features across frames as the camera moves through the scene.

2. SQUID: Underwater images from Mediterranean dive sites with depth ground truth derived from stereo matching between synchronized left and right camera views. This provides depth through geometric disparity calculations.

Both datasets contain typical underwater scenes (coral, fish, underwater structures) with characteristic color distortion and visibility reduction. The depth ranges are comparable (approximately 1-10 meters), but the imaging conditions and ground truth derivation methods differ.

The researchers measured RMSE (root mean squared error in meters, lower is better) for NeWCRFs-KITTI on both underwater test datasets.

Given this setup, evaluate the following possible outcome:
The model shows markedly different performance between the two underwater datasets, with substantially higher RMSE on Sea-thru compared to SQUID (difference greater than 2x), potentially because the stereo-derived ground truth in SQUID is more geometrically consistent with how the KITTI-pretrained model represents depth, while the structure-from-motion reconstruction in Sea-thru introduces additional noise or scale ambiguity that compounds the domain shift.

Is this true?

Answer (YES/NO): NO